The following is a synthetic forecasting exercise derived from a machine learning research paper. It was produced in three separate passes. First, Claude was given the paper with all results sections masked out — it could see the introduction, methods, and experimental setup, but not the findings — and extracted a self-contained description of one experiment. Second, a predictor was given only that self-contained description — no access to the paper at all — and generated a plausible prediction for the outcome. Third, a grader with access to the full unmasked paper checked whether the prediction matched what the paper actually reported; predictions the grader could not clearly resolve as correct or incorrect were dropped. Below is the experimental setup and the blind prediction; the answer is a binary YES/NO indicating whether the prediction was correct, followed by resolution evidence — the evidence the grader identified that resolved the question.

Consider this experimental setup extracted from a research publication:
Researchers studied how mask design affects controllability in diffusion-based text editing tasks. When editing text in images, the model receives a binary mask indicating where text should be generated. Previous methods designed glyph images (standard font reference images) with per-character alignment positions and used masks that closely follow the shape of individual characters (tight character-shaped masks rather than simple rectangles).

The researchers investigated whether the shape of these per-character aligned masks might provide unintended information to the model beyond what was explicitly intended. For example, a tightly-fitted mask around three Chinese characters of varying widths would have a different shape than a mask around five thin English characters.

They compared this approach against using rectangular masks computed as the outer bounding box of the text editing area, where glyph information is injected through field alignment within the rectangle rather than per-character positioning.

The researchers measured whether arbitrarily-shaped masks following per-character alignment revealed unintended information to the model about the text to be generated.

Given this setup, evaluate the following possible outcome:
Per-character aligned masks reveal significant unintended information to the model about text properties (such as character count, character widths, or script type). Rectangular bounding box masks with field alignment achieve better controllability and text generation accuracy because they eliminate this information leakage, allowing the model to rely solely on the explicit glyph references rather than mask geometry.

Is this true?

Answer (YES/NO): YES